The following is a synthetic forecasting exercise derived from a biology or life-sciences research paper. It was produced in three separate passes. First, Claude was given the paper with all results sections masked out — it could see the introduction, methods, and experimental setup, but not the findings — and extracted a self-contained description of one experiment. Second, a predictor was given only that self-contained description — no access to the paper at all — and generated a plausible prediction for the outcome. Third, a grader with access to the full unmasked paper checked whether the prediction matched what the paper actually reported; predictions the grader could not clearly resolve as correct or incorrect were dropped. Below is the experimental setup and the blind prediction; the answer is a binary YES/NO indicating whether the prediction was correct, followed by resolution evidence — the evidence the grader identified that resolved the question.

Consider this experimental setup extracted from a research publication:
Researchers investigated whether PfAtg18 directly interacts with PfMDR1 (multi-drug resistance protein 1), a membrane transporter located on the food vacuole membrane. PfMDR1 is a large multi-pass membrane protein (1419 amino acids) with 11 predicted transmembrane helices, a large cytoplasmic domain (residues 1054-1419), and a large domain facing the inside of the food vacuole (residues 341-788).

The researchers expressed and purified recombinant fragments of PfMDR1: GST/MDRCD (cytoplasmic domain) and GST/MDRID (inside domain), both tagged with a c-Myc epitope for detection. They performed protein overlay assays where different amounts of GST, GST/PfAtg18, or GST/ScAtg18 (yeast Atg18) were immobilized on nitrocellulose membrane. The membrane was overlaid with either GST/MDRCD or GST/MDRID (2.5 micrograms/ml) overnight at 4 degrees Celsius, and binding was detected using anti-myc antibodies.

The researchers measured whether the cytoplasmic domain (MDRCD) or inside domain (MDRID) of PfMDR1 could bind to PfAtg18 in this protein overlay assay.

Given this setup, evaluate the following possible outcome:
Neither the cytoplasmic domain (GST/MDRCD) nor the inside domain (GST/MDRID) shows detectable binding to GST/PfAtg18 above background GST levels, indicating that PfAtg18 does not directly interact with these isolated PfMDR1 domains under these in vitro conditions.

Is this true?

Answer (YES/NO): NO